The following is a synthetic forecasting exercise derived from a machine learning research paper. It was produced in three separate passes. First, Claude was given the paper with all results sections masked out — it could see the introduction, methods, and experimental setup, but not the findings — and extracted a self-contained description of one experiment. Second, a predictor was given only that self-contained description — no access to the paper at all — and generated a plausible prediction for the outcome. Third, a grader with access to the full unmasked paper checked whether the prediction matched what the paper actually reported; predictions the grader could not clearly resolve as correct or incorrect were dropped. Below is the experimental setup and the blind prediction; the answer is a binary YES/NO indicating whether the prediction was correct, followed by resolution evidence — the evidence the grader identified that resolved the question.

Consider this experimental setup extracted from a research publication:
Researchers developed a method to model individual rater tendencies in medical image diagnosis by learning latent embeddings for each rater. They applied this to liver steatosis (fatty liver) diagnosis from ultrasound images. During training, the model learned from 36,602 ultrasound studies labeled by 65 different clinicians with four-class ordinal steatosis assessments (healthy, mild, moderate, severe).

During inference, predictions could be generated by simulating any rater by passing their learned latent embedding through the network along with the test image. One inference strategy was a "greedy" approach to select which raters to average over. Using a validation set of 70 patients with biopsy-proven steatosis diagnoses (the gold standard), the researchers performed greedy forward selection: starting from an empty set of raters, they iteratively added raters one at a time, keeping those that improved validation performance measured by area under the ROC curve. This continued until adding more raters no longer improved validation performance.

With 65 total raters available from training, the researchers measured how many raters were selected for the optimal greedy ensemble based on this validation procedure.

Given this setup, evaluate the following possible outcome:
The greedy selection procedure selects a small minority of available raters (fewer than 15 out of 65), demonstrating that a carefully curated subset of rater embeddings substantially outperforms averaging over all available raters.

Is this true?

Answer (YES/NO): YES